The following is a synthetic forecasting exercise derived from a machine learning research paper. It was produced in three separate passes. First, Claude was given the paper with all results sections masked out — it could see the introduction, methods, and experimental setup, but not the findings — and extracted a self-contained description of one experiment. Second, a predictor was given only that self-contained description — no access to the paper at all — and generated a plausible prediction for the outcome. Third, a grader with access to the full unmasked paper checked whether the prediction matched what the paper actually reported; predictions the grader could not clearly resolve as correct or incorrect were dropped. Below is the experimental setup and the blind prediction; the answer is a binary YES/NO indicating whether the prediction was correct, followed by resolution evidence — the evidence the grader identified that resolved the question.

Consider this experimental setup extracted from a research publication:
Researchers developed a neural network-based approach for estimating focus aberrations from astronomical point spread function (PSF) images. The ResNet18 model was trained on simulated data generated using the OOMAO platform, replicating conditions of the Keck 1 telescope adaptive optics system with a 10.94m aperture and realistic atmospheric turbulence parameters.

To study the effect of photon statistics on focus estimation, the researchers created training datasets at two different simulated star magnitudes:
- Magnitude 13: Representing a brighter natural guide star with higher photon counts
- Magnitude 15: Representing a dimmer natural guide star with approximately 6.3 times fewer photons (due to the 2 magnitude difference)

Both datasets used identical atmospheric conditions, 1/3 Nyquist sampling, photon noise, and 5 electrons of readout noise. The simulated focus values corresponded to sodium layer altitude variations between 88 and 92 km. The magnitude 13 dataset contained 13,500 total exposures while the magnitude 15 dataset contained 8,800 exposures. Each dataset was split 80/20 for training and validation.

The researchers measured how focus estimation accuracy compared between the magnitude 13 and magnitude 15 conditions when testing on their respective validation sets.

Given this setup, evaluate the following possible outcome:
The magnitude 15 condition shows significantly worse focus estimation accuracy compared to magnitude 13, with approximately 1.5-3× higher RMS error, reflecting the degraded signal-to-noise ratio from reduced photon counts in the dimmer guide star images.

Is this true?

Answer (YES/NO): NO